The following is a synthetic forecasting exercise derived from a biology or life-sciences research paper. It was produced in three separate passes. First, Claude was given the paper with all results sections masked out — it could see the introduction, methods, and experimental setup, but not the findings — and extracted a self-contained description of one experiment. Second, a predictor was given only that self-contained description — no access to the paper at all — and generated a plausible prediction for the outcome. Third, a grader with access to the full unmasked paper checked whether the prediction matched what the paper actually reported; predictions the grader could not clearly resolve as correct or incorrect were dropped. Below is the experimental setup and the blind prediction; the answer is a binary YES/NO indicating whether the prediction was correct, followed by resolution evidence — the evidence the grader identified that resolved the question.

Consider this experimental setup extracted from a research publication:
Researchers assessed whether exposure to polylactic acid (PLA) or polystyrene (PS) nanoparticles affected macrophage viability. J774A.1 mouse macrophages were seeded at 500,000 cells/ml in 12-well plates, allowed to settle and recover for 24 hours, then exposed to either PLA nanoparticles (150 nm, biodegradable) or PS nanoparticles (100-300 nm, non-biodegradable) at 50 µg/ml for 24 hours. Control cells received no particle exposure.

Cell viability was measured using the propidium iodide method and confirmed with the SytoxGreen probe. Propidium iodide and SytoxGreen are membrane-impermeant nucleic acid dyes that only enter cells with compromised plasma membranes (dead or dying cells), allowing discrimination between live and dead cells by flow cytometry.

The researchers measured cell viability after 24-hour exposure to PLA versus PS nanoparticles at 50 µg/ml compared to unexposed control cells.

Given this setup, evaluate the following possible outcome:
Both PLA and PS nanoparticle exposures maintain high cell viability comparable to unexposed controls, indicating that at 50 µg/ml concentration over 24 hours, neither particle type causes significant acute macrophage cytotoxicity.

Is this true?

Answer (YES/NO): NO